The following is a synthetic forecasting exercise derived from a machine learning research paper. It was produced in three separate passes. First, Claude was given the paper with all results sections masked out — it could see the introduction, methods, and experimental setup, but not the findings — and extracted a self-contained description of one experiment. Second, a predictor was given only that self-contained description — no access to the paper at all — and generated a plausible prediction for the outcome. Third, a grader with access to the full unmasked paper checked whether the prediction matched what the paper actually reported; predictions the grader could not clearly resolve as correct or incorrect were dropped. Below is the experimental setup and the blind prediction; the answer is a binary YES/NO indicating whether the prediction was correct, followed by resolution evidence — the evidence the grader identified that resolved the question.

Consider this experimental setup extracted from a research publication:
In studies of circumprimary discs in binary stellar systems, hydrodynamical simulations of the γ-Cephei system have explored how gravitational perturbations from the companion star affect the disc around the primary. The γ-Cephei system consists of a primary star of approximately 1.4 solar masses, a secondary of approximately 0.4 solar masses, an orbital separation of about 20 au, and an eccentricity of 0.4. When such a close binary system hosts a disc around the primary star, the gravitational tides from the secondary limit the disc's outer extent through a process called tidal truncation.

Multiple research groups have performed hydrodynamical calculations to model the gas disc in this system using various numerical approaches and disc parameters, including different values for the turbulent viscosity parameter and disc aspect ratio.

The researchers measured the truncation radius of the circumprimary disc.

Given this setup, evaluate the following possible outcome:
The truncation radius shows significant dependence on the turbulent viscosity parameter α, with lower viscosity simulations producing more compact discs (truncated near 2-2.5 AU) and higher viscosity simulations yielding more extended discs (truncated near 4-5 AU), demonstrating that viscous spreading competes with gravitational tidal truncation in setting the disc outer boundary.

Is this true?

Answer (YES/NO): NO